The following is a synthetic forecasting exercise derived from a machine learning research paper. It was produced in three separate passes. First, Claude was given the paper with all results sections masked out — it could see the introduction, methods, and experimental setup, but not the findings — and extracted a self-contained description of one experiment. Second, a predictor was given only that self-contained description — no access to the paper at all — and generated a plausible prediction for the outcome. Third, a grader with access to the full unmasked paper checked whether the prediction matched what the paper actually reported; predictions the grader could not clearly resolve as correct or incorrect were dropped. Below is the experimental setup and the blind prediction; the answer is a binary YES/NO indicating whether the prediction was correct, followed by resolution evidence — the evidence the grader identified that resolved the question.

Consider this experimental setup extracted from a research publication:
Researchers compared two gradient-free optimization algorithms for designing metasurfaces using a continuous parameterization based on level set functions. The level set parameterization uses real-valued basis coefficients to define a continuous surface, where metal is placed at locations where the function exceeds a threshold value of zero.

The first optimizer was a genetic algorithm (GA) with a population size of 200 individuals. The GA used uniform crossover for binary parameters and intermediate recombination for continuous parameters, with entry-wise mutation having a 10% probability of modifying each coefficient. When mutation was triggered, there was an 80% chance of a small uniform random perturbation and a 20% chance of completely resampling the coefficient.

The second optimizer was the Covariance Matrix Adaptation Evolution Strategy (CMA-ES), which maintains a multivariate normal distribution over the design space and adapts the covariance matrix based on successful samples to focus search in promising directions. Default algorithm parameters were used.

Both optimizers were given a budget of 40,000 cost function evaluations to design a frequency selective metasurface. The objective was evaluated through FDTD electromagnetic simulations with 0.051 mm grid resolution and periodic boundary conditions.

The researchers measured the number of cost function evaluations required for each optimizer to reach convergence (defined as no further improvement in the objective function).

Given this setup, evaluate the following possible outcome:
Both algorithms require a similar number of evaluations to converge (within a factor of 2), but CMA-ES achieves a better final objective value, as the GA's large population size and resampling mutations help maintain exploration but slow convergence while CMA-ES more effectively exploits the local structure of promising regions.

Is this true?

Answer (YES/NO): NO